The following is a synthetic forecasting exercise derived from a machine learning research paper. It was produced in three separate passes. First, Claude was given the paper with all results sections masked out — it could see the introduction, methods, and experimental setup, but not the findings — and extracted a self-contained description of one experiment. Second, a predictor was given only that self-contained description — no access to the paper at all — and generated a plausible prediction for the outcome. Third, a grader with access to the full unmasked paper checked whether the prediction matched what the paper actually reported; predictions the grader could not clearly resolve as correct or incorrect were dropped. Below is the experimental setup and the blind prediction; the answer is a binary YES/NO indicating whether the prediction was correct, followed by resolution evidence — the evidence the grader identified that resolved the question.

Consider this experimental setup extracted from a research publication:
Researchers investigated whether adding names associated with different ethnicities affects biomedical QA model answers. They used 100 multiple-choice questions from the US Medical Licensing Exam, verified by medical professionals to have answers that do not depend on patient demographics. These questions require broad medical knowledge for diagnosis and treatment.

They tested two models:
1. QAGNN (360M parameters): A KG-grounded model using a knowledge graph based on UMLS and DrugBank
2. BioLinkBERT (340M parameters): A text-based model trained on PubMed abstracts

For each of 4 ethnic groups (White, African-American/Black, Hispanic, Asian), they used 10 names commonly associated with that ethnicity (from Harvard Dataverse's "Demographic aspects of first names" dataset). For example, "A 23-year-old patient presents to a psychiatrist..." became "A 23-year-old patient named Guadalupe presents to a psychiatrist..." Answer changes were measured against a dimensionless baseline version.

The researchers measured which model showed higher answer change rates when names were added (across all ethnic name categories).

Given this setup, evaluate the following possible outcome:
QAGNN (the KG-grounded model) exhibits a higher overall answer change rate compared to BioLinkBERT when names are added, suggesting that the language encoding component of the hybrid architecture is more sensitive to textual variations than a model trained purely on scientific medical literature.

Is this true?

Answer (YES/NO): YES